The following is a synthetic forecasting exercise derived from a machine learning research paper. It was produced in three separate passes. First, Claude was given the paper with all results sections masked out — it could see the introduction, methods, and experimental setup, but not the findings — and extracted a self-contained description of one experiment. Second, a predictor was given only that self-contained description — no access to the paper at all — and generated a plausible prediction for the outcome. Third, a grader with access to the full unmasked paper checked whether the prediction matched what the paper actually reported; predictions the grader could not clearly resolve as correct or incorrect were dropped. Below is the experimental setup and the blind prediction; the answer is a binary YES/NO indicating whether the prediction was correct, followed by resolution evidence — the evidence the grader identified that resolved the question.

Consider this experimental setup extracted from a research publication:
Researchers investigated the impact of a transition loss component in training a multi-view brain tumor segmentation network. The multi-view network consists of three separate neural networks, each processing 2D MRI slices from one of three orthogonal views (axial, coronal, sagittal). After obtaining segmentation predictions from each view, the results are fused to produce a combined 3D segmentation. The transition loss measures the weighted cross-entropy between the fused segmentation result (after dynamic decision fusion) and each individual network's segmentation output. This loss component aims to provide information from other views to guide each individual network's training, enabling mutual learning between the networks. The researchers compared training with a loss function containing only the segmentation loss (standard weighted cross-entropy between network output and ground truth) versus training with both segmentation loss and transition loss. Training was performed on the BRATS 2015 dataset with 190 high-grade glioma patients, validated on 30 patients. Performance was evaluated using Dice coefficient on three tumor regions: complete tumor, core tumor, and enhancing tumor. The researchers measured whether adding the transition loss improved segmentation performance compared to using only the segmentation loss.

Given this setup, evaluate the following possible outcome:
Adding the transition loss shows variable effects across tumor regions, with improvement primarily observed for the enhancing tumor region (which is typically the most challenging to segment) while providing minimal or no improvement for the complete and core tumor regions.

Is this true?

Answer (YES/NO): NO